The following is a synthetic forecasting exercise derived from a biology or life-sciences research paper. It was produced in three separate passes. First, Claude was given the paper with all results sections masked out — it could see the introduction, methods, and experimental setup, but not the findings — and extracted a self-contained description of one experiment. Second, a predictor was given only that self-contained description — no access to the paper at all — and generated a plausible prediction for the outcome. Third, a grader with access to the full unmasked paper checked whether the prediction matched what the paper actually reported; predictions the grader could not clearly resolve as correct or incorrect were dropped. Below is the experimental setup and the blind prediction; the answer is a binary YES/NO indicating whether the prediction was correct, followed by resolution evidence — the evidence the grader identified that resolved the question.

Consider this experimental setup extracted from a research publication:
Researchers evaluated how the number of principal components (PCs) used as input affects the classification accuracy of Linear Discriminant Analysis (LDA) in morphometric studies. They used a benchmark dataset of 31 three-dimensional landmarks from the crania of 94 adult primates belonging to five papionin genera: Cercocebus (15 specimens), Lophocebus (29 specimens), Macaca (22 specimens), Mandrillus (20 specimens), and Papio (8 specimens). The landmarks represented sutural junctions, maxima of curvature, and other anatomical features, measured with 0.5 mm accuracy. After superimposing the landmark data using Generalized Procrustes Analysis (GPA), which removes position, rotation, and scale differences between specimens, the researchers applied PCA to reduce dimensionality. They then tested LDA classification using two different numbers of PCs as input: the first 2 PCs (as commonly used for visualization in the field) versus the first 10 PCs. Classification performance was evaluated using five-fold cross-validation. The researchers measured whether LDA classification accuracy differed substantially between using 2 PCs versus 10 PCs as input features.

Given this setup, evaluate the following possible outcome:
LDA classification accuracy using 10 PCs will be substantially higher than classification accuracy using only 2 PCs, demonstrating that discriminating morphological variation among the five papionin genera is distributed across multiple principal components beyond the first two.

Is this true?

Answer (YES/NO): YES